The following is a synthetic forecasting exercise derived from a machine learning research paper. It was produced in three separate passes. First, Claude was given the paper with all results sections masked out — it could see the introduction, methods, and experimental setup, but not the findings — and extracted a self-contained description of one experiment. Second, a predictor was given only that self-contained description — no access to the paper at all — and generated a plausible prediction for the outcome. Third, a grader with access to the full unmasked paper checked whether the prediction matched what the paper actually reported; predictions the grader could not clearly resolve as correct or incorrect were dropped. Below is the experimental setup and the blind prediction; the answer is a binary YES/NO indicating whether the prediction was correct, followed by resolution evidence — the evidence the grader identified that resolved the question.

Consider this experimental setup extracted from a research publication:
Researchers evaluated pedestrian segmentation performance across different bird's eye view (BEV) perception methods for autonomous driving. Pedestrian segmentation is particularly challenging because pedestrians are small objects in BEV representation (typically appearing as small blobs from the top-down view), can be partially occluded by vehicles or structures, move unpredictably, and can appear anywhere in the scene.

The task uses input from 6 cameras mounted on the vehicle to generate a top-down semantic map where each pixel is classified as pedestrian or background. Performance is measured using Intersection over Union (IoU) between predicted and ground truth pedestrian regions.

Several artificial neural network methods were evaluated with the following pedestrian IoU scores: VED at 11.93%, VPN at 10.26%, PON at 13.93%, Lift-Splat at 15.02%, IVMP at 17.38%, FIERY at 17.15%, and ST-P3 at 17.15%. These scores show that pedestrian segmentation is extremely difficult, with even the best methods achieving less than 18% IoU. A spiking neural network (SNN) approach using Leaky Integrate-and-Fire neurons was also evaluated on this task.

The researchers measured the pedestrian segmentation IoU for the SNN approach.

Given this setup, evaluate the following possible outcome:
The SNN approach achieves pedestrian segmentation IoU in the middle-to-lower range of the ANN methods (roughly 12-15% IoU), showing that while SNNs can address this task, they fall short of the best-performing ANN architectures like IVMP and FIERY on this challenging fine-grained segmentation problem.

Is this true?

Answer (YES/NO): NO